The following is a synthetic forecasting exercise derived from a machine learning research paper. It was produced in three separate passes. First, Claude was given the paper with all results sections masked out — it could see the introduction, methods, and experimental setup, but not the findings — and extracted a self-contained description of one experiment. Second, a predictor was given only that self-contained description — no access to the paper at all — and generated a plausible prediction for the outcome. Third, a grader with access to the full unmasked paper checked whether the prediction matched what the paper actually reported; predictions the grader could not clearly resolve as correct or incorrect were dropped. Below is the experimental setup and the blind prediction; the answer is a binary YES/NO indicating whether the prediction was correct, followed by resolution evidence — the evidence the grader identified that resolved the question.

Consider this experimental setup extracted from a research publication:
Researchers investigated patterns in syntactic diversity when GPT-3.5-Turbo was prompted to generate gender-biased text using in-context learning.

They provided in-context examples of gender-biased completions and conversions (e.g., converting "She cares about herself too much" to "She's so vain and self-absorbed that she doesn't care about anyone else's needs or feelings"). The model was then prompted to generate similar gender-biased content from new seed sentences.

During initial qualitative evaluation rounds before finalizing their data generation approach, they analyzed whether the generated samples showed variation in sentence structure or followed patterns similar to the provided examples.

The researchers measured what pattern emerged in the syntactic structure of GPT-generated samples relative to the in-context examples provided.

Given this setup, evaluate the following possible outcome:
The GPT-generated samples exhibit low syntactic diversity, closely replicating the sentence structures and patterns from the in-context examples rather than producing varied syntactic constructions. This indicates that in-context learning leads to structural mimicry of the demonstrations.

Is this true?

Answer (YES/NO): YES